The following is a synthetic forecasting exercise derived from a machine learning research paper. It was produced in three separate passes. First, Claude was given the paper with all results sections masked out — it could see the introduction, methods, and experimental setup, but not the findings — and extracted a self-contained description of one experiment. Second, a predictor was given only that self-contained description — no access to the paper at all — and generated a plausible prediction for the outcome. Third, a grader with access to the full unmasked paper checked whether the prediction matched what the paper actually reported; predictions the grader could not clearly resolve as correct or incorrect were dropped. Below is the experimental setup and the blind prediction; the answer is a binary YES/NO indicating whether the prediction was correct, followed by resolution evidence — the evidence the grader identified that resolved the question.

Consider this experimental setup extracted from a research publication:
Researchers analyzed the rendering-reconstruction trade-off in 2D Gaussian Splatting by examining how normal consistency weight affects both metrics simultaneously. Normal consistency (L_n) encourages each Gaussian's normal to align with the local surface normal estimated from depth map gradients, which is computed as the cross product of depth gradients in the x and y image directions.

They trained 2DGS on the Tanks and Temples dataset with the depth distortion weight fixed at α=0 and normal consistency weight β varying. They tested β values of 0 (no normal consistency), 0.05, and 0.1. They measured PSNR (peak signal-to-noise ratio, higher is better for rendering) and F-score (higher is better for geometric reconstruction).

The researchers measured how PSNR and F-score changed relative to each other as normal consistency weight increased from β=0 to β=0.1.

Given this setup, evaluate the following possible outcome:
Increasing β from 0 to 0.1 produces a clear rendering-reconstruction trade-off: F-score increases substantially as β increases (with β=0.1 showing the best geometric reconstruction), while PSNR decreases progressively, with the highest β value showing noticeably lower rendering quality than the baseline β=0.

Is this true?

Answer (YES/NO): YES